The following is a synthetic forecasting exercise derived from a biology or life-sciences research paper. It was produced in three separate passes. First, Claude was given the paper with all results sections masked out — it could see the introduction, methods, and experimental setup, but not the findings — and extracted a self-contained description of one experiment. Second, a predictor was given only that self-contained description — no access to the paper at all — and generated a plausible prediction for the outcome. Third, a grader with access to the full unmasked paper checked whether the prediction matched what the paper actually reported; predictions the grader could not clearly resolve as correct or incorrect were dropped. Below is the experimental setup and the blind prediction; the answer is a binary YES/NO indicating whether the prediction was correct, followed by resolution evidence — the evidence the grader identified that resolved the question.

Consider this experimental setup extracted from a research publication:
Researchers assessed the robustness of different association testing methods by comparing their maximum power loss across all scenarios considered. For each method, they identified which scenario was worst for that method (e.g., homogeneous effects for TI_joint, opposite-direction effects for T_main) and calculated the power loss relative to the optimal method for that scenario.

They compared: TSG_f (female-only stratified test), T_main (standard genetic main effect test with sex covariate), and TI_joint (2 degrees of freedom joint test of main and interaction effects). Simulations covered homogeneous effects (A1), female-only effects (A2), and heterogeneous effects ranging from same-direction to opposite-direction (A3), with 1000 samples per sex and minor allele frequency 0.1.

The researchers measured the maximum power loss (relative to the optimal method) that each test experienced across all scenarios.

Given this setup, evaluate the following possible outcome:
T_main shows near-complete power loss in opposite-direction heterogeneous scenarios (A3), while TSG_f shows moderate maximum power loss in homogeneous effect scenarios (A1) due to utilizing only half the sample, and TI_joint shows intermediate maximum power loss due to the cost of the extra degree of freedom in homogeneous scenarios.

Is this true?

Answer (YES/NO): NO